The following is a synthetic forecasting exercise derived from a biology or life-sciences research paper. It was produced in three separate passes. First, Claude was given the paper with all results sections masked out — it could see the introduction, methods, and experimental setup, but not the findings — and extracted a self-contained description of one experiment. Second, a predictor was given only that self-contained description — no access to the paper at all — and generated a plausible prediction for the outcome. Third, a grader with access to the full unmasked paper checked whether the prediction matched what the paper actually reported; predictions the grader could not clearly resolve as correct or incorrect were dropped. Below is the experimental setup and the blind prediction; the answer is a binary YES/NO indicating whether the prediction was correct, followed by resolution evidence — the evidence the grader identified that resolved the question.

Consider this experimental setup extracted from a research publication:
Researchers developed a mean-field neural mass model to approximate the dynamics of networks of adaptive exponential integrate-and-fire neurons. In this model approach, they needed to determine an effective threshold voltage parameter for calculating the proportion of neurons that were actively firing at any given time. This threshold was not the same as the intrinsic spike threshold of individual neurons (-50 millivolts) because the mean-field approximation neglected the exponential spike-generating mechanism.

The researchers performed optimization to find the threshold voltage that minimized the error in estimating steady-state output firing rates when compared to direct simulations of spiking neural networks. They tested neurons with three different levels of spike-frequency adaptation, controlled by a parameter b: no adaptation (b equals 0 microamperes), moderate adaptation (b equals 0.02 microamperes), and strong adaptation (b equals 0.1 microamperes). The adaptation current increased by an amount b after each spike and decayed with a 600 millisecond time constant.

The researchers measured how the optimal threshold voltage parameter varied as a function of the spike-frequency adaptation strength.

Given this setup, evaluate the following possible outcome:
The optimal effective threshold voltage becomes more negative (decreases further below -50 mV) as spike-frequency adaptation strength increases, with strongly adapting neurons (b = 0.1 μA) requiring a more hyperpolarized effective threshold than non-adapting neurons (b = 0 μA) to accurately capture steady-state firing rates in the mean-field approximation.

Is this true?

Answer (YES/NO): YES